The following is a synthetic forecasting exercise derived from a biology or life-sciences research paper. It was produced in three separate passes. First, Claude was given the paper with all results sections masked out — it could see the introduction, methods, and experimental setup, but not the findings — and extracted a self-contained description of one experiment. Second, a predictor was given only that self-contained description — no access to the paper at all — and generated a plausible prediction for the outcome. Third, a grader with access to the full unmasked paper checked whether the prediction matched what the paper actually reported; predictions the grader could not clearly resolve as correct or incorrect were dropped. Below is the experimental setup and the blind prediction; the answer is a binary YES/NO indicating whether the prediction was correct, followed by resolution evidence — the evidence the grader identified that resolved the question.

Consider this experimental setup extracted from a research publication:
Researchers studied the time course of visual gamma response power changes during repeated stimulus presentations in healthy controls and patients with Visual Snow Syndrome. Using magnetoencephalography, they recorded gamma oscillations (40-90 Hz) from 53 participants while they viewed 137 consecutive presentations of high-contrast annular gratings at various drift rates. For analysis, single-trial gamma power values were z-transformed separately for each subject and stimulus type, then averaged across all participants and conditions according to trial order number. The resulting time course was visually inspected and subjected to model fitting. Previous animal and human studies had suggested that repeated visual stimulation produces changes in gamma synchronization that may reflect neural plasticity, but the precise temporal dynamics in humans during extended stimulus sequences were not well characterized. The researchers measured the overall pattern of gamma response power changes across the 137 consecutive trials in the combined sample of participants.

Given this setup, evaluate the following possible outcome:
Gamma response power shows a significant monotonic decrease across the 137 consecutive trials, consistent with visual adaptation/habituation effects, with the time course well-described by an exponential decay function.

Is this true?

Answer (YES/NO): NO